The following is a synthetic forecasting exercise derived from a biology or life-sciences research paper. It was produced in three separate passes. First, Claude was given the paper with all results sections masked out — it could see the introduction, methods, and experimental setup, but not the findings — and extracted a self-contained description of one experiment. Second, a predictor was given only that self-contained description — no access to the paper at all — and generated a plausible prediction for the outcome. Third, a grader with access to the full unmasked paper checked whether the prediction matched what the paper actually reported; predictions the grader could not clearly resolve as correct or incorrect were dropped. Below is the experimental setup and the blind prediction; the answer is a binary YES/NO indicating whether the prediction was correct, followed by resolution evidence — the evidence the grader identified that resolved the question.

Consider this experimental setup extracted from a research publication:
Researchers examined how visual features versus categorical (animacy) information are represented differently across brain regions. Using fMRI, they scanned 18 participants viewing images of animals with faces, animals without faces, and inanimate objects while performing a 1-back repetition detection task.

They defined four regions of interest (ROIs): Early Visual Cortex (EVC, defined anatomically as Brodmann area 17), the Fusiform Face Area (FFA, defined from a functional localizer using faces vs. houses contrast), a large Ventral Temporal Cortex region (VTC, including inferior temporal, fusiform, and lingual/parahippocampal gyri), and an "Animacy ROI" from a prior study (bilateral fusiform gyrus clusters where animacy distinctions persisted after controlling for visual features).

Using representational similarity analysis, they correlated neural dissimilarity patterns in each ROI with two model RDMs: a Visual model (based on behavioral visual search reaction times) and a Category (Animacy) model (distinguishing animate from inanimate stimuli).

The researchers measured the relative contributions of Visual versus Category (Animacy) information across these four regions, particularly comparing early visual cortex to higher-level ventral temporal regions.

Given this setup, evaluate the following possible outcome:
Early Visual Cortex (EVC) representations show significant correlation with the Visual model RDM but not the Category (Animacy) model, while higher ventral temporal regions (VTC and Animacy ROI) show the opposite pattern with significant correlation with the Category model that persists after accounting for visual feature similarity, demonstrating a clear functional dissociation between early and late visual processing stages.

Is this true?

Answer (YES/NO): YES